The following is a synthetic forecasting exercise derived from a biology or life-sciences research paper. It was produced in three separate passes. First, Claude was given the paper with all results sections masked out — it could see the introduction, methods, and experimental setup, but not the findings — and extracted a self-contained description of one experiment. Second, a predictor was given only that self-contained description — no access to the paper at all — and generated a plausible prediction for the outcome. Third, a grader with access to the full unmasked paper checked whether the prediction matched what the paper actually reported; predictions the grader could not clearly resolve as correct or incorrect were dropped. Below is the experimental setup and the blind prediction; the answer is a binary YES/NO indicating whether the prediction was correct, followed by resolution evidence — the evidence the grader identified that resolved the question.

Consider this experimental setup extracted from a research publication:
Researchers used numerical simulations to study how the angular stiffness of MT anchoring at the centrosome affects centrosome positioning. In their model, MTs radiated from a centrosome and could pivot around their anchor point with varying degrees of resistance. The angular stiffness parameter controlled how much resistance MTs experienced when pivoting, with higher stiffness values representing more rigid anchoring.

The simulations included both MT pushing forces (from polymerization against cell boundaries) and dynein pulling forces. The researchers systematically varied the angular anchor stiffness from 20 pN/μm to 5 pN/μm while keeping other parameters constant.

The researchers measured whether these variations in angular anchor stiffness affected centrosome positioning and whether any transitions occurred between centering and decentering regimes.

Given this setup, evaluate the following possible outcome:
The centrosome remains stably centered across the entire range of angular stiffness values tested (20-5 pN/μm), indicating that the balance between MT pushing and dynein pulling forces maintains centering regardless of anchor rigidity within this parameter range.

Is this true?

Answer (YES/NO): NO